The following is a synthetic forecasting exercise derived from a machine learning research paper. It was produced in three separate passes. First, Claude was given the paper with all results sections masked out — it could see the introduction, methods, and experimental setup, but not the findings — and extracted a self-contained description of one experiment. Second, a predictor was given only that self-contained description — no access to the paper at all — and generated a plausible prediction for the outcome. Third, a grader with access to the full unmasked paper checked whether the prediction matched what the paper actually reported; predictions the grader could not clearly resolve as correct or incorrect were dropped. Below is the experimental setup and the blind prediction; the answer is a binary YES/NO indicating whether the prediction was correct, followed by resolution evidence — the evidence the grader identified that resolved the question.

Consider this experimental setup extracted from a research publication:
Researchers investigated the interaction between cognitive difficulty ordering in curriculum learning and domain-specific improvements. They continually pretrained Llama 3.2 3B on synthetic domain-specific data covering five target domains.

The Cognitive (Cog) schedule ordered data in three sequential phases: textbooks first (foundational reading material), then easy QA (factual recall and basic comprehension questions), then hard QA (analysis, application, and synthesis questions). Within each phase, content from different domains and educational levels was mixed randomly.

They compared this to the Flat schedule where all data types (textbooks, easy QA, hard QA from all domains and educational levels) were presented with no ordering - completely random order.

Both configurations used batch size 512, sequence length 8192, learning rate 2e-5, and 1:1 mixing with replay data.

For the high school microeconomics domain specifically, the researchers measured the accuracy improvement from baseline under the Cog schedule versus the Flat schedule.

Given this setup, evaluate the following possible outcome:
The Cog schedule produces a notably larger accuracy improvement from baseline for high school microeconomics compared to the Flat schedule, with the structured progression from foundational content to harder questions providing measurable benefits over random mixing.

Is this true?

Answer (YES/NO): YES